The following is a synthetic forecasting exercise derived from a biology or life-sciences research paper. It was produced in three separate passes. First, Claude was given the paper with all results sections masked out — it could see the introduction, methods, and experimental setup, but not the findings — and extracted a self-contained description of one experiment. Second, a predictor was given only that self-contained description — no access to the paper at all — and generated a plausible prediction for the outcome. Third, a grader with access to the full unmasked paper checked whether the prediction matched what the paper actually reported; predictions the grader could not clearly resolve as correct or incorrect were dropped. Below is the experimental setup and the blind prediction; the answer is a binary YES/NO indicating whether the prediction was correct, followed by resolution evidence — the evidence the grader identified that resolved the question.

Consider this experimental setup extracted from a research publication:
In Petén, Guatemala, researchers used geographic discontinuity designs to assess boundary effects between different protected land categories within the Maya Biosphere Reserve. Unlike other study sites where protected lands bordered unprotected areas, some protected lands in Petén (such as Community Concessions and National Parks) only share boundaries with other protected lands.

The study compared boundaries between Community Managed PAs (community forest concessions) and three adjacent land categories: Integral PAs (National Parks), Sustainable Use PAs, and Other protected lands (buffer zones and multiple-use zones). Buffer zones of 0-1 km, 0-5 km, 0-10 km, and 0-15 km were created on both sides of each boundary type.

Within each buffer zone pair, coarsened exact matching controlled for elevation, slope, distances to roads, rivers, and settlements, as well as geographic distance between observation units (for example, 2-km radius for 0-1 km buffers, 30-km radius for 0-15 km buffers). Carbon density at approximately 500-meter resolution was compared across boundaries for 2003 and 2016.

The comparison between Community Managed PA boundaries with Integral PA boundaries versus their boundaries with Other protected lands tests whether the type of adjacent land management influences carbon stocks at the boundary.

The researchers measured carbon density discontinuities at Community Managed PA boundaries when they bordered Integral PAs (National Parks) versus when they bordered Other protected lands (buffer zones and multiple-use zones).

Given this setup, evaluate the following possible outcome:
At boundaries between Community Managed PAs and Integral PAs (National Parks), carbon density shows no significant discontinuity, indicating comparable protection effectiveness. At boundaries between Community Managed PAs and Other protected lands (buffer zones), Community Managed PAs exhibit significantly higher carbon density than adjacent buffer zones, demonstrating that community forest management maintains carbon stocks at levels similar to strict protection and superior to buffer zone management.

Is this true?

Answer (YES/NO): NO